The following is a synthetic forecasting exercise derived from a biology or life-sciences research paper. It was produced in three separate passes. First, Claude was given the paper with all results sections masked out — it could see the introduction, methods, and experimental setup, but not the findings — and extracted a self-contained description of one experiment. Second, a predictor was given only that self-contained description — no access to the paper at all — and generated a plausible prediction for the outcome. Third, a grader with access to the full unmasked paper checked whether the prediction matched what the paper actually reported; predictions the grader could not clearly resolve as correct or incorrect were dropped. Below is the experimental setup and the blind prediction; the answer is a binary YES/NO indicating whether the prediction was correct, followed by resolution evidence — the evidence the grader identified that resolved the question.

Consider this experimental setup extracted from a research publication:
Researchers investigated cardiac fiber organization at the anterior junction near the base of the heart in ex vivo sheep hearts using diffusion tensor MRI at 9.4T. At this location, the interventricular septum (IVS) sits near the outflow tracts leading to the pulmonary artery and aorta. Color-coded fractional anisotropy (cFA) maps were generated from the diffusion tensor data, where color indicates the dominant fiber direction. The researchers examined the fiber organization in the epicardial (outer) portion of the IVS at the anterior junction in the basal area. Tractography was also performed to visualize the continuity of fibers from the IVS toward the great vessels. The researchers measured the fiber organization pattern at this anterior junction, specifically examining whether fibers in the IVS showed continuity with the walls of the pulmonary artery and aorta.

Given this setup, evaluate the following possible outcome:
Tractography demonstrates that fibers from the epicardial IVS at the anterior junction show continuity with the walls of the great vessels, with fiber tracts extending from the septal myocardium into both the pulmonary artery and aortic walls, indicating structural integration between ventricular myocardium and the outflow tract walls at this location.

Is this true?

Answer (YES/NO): YES